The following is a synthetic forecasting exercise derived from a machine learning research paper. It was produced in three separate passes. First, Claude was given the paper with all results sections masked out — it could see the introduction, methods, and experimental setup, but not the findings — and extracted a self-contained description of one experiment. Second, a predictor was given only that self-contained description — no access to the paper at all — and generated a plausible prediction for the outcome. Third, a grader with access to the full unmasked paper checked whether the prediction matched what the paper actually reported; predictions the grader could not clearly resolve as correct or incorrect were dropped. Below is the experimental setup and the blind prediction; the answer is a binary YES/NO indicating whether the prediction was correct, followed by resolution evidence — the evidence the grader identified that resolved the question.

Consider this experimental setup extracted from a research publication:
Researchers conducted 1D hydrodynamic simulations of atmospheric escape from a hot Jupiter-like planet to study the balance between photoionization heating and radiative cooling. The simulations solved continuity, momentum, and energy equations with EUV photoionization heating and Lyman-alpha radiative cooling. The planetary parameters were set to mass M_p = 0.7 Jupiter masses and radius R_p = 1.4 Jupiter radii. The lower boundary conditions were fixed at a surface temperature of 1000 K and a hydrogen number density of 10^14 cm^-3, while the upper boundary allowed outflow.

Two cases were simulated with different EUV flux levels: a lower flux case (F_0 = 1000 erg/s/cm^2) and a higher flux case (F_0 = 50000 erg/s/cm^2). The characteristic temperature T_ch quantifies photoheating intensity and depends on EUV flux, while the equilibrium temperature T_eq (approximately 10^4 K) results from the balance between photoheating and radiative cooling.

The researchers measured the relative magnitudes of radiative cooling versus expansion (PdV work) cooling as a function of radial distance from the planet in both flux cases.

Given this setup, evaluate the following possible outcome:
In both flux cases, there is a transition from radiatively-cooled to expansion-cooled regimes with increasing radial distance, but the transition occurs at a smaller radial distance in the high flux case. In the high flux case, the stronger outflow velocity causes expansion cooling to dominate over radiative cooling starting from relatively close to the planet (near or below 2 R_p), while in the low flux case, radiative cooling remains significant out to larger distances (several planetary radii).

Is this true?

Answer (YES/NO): NO